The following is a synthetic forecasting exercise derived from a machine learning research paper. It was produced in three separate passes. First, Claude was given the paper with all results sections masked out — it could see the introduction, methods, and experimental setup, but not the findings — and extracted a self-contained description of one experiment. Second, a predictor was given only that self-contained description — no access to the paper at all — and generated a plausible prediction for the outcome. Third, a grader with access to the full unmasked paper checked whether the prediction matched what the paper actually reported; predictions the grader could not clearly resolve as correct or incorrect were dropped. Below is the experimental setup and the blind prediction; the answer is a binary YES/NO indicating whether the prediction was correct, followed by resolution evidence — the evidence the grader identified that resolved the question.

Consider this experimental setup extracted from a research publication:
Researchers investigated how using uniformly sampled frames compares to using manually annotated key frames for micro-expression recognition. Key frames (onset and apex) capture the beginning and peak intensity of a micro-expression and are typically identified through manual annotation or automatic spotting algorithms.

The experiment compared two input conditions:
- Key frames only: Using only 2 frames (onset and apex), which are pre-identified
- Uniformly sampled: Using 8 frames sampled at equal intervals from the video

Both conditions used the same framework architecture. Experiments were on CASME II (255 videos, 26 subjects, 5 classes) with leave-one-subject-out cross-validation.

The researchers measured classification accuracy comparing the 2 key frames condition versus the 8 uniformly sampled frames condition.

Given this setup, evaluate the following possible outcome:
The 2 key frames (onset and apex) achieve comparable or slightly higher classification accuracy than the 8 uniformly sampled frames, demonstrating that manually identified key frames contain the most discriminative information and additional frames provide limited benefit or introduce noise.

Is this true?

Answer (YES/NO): YES